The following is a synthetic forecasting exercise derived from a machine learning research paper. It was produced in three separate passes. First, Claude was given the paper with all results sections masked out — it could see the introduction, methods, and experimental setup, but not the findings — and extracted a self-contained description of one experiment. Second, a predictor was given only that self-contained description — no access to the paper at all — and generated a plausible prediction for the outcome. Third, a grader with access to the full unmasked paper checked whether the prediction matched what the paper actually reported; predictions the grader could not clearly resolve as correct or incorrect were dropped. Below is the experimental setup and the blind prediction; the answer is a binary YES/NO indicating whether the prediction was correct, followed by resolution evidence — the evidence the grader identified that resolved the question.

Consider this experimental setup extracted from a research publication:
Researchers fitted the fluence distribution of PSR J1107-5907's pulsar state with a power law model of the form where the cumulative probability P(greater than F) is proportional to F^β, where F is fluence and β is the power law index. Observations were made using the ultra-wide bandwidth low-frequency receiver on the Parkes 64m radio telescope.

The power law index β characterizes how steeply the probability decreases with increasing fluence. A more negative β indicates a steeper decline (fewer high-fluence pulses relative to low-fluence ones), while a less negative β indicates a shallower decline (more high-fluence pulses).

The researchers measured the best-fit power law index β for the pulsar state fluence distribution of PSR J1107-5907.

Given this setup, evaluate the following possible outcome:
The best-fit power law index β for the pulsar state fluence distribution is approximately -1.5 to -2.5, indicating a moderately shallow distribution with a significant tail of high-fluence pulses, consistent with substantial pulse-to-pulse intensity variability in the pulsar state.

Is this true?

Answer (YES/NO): YES